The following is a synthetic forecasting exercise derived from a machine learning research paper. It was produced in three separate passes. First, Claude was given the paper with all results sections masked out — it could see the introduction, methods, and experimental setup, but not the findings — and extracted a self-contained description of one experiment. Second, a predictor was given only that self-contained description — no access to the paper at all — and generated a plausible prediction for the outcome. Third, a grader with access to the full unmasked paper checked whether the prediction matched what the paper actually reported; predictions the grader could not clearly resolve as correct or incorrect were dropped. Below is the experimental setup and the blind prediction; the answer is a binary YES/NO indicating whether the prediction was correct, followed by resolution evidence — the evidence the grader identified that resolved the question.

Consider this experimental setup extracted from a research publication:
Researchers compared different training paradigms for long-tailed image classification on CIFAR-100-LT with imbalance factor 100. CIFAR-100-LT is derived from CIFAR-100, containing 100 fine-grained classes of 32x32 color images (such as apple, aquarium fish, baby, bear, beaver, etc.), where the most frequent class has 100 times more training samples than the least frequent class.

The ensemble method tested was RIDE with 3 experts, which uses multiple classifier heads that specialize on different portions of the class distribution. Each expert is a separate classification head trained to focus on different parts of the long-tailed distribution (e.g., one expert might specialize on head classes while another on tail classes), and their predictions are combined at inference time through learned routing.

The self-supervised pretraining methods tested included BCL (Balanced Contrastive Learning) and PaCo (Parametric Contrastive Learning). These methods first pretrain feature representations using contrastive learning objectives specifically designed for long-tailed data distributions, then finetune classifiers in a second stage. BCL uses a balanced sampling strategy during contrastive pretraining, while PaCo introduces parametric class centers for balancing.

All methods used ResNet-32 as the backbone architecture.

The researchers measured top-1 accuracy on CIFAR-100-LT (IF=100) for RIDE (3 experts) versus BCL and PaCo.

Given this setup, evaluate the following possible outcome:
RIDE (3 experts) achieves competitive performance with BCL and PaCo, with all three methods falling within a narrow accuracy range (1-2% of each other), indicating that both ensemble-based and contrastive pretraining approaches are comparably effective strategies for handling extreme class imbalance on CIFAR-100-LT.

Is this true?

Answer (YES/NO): NO